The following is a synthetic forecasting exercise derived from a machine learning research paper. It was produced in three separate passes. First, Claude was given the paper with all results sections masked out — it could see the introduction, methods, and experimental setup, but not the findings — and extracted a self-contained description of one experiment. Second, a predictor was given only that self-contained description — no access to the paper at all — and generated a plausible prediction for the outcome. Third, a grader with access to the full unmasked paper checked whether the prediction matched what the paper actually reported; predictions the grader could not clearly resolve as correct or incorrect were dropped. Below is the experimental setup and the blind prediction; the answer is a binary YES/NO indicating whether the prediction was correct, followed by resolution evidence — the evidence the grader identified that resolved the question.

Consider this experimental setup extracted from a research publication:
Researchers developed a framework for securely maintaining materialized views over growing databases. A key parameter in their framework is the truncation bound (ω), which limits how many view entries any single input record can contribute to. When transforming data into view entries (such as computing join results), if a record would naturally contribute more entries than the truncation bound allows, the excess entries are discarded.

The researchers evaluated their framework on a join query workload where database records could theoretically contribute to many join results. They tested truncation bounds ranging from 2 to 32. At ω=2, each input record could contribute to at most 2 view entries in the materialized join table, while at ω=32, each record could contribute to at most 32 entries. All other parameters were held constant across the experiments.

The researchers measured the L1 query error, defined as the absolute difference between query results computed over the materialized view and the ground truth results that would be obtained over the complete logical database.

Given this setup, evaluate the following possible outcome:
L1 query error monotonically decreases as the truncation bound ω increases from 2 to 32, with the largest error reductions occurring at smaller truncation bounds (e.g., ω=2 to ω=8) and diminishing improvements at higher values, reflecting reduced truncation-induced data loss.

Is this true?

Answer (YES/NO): NO